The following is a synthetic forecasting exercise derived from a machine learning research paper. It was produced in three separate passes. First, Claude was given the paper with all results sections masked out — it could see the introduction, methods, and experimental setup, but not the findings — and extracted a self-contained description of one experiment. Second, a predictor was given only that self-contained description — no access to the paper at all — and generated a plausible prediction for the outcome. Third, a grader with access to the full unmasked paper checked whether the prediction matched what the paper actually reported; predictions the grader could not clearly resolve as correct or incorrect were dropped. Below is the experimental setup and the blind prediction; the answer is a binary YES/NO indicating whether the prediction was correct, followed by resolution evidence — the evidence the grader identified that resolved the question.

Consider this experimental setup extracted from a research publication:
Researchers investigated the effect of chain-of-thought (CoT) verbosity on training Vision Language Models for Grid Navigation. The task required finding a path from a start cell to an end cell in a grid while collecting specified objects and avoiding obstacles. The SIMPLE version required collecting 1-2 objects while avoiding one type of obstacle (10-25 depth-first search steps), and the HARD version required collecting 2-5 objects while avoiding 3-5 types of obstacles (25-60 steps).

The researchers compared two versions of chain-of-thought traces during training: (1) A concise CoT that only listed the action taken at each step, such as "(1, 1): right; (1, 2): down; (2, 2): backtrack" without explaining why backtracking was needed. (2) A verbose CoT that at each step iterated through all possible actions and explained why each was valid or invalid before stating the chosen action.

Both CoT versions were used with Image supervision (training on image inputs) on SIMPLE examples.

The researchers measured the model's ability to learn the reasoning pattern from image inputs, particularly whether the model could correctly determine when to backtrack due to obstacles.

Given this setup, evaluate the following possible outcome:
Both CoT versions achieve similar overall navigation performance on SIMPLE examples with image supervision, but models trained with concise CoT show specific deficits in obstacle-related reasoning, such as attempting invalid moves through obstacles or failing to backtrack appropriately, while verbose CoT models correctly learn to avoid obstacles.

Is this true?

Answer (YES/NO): NO